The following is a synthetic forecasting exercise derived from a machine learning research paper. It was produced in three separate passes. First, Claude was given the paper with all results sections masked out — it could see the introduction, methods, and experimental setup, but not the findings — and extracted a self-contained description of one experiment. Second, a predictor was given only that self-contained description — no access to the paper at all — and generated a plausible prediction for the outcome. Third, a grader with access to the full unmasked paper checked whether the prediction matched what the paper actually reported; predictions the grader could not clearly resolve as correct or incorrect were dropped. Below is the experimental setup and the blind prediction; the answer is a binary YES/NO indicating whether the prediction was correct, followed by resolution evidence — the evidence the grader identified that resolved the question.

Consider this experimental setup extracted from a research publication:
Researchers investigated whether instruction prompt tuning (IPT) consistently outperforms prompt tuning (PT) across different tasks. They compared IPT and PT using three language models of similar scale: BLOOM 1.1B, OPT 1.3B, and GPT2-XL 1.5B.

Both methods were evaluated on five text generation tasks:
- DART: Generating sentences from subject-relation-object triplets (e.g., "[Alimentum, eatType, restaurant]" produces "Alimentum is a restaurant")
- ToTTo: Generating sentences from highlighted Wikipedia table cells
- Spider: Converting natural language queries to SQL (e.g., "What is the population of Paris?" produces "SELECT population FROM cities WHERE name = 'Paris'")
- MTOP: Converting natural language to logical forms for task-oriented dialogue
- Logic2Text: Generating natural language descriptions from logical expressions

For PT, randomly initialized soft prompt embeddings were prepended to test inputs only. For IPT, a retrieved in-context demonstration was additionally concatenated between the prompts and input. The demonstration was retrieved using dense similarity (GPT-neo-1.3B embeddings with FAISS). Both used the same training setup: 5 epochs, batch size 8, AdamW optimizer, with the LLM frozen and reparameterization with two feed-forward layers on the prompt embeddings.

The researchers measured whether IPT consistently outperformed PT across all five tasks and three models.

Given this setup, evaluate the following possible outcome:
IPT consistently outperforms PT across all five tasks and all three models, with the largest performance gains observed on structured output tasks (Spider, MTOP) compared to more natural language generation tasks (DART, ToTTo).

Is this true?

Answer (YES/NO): NO